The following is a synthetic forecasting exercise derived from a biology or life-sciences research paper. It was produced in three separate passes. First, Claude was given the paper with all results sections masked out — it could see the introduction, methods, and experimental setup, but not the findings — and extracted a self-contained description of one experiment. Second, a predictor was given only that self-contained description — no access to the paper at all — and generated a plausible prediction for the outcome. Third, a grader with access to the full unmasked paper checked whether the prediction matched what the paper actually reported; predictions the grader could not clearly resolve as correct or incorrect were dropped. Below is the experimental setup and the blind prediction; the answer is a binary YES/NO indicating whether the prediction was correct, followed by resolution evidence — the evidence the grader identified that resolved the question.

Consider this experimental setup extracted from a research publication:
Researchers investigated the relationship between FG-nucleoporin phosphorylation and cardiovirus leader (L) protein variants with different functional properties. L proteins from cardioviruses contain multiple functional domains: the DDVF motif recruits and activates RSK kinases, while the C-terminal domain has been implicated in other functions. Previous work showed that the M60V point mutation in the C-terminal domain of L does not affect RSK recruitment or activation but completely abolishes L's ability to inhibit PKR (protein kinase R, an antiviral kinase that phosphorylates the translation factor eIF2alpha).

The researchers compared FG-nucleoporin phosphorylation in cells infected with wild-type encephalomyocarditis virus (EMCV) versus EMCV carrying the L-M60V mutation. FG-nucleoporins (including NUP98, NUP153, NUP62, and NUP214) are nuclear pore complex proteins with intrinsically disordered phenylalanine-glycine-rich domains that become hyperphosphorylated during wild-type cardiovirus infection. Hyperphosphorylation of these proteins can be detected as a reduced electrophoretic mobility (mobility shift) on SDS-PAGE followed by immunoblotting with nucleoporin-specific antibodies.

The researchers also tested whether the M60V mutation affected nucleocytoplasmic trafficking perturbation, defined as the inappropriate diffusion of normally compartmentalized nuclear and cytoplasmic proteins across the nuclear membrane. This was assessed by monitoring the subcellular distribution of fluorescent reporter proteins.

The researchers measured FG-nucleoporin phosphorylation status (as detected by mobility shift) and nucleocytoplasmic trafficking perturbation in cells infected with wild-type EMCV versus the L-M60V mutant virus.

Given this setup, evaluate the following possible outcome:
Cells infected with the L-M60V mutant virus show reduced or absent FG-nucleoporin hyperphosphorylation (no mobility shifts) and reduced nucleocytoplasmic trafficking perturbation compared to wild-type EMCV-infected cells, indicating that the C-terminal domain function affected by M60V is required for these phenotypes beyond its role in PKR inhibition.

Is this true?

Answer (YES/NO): YES